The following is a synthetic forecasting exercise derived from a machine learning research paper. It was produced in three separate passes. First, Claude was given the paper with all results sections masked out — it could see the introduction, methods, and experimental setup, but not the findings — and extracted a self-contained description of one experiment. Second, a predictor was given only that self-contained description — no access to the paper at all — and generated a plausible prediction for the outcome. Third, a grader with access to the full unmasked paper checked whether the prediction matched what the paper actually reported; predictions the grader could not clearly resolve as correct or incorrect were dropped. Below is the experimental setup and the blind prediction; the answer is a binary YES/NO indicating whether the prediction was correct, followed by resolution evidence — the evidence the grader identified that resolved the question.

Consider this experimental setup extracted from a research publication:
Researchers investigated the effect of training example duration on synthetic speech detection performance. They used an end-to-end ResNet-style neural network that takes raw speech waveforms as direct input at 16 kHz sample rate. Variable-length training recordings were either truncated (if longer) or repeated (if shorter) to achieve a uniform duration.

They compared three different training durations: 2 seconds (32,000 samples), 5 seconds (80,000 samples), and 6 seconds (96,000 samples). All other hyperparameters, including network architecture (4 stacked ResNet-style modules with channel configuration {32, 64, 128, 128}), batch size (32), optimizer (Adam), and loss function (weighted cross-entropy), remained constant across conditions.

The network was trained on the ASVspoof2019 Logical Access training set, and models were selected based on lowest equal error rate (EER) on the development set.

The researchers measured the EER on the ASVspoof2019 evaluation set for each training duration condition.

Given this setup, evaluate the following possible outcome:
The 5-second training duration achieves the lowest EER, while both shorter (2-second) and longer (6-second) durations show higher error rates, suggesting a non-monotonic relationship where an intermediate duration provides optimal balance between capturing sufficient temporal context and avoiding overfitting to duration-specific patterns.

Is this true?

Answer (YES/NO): NO